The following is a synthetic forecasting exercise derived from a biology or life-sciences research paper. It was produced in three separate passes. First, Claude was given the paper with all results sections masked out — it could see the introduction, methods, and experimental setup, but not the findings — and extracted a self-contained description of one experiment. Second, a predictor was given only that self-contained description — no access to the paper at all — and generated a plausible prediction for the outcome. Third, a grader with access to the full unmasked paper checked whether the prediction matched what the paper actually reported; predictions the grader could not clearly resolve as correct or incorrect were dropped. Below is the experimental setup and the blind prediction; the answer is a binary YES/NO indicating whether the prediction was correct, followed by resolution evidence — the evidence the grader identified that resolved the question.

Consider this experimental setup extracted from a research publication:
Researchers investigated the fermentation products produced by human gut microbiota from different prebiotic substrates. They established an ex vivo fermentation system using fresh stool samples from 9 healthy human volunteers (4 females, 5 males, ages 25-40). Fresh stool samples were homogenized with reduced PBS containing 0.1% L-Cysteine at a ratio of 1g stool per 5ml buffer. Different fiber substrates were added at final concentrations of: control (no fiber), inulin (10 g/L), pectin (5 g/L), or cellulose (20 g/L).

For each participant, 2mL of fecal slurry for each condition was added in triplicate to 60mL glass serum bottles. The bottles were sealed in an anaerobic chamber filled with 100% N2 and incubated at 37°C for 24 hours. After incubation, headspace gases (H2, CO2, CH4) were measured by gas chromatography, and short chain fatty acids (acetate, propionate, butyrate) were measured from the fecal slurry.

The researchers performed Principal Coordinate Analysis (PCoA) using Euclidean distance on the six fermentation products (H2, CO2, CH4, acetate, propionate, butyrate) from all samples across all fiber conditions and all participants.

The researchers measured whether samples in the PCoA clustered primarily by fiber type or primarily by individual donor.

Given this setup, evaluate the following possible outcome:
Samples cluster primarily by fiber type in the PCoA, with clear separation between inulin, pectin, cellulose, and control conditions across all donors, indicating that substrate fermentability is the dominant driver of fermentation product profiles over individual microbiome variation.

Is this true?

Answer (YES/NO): YES